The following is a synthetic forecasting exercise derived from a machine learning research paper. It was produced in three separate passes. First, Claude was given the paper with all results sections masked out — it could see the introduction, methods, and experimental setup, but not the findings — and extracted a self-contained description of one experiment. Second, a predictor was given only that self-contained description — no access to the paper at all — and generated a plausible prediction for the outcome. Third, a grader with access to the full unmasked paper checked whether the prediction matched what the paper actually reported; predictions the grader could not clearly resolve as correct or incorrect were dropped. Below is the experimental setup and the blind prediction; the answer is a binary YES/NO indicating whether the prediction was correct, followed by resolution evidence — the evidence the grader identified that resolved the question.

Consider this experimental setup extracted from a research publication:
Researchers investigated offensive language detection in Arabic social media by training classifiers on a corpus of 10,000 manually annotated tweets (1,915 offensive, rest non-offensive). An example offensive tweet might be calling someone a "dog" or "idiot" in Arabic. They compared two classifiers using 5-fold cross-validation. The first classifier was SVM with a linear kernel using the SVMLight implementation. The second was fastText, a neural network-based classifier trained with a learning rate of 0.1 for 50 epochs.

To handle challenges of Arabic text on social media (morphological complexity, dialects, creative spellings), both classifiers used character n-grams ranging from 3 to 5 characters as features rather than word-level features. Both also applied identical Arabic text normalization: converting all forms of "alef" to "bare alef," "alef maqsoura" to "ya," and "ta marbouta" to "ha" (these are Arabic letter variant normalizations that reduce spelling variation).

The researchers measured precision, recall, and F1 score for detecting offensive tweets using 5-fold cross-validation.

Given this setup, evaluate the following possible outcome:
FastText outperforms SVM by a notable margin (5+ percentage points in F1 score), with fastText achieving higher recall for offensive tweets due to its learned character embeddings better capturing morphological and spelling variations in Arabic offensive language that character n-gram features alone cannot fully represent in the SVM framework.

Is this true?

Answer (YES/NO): YES